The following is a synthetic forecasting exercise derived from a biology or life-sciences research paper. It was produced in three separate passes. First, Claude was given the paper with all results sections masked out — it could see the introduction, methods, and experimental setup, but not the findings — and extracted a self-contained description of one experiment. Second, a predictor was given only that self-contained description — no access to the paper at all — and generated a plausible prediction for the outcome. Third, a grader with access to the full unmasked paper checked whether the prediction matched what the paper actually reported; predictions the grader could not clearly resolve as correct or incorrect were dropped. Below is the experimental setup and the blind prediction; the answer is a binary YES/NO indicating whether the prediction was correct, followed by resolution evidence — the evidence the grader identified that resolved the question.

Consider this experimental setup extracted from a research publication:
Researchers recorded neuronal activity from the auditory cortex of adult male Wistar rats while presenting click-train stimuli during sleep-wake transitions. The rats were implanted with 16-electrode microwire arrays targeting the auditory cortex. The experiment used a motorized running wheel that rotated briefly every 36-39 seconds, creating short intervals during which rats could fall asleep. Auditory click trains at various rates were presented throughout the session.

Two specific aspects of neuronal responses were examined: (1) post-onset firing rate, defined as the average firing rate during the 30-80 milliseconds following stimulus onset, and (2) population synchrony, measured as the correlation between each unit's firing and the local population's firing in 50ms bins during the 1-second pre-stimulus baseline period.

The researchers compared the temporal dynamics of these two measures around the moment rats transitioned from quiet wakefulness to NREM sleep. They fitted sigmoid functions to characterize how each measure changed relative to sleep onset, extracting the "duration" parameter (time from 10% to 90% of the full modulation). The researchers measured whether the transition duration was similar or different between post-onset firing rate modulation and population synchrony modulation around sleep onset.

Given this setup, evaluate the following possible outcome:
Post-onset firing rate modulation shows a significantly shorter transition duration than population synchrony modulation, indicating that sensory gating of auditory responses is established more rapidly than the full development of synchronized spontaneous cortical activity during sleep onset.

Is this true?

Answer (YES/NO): YES